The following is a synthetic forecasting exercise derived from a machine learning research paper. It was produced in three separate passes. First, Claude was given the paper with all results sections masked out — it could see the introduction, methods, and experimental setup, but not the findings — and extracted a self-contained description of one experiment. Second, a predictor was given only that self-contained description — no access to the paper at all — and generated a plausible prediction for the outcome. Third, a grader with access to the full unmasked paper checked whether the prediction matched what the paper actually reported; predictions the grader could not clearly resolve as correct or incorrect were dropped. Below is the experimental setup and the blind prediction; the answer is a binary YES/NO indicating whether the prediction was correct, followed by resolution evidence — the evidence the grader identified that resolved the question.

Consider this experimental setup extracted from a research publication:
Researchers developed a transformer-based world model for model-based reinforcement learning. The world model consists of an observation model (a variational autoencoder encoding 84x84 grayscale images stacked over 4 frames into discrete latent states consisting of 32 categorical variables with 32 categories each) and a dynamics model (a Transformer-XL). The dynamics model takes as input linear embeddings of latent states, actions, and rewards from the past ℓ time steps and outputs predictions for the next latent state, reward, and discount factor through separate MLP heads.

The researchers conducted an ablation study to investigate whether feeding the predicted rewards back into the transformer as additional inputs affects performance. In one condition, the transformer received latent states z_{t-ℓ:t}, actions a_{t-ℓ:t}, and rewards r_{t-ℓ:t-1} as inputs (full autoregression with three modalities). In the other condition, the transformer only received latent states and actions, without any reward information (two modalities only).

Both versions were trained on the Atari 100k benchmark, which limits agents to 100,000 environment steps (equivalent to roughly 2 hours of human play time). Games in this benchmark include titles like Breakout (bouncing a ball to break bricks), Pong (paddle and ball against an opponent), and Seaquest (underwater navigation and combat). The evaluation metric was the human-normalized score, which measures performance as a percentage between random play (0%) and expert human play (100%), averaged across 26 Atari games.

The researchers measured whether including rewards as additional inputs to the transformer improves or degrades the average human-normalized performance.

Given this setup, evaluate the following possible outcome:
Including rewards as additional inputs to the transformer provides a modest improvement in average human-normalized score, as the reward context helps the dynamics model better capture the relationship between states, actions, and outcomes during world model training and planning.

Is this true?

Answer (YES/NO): NO